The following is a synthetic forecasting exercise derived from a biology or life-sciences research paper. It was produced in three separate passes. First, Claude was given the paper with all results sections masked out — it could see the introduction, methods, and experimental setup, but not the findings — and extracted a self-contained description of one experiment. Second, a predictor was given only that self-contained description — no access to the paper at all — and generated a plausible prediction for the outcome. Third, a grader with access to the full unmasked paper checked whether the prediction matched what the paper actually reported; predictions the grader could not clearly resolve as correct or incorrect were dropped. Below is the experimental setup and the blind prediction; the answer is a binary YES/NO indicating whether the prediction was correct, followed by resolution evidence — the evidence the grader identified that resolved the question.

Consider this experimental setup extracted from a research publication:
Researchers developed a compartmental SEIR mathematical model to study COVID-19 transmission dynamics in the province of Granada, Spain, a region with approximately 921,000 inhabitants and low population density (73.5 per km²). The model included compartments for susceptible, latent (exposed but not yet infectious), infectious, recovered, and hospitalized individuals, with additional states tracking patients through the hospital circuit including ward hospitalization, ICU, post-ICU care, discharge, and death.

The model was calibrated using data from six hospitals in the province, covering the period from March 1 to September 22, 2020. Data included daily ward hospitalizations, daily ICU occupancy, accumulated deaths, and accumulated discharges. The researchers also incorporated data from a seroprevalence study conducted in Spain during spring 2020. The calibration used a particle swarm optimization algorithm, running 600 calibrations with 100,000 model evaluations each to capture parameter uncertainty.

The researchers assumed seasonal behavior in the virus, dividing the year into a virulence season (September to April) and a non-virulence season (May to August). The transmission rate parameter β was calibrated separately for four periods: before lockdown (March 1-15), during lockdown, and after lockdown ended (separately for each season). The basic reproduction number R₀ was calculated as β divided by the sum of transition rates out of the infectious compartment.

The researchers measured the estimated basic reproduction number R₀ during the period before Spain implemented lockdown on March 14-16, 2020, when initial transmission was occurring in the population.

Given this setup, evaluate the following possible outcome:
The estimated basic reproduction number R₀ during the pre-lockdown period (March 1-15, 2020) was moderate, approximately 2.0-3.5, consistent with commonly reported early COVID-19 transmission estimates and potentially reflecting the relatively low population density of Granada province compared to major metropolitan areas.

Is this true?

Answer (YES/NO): NO